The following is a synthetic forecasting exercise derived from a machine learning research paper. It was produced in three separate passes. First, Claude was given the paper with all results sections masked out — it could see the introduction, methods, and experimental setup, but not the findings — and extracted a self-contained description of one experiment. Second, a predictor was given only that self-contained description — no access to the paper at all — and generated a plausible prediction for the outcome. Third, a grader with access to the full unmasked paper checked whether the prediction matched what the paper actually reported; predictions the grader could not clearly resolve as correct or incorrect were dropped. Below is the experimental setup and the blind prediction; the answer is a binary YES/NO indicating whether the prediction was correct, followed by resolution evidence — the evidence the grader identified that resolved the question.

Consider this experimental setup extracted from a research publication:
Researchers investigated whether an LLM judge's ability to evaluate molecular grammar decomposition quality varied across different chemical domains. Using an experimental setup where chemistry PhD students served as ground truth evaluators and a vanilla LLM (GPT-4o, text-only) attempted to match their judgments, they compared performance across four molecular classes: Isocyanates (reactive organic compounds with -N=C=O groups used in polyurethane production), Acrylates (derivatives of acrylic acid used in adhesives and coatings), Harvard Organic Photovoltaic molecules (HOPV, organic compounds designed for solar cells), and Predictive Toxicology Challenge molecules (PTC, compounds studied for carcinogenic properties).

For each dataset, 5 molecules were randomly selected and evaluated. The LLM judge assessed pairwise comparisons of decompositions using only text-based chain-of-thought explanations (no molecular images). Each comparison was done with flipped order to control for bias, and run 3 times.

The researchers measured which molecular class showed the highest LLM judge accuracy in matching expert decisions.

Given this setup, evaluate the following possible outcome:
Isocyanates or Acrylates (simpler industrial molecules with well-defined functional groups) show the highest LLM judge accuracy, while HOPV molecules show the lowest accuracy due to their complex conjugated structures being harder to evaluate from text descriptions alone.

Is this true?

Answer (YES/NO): NO